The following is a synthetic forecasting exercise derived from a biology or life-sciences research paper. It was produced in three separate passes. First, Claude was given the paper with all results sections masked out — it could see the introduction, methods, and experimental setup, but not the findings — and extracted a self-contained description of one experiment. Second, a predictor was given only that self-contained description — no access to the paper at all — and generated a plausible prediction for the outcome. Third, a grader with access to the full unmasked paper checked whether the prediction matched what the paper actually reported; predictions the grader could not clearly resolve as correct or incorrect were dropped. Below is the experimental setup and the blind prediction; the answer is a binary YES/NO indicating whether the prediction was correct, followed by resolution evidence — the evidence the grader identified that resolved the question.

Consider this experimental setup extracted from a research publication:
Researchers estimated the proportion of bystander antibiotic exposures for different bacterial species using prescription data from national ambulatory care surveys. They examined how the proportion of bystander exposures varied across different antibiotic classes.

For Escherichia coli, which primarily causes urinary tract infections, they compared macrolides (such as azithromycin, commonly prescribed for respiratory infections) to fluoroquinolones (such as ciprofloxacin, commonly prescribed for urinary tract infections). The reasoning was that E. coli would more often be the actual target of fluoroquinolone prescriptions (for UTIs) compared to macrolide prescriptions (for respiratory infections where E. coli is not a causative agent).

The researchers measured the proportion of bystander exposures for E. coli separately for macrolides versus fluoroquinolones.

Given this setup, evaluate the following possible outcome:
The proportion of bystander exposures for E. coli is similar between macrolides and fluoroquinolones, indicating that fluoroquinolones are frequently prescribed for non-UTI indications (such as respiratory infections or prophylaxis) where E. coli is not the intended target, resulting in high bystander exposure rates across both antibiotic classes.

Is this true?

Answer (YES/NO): NO